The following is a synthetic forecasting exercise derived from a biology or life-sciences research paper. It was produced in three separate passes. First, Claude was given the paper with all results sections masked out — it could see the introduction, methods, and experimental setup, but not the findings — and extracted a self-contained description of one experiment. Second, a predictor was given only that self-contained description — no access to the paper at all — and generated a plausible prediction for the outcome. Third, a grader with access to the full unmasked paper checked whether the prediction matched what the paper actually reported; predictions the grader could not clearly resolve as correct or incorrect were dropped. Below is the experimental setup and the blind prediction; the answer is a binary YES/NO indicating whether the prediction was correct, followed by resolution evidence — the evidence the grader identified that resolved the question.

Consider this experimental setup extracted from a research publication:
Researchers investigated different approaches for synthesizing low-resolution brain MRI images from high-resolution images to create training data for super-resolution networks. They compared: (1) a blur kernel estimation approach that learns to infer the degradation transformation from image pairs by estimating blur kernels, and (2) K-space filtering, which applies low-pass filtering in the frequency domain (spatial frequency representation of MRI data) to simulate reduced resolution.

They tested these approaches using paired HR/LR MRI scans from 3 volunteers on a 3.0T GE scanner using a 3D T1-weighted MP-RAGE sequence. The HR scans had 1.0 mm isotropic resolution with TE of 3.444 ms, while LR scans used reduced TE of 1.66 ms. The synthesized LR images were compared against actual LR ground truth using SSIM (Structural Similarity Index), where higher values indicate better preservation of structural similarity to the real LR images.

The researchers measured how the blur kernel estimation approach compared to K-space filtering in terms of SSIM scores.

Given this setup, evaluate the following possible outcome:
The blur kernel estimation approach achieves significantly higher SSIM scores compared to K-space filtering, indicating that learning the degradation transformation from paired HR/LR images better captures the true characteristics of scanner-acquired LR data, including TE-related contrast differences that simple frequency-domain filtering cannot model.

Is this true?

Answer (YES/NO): NO